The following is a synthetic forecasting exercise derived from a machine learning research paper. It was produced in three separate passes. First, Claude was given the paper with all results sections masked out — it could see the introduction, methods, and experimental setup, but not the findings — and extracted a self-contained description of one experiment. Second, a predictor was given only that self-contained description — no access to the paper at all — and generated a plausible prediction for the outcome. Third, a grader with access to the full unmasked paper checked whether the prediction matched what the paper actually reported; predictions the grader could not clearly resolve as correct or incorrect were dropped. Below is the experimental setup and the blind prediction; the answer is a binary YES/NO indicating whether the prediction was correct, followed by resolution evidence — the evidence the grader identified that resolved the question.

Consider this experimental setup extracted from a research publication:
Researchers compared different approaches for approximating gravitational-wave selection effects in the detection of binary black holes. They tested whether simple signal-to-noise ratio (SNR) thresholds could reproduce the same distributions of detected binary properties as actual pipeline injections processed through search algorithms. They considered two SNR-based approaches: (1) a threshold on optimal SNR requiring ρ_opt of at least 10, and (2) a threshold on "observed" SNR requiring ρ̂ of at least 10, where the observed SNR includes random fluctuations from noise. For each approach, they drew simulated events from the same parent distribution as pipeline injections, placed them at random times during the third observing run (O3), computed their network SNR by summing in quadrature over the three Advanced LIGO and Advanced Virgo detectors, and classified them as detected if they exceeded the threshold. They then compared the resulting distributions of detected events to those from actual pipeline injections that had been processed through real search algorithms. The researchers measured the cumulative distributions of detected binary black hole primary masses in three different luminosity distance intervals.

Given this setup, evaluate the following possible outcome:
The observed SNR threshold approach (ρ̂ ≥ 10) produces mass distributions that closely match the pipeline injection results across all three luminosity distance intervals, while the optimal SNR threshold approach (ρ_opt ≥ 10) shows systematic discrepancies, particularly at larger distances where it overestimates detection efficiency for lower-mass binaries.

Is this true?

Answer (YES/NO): NO